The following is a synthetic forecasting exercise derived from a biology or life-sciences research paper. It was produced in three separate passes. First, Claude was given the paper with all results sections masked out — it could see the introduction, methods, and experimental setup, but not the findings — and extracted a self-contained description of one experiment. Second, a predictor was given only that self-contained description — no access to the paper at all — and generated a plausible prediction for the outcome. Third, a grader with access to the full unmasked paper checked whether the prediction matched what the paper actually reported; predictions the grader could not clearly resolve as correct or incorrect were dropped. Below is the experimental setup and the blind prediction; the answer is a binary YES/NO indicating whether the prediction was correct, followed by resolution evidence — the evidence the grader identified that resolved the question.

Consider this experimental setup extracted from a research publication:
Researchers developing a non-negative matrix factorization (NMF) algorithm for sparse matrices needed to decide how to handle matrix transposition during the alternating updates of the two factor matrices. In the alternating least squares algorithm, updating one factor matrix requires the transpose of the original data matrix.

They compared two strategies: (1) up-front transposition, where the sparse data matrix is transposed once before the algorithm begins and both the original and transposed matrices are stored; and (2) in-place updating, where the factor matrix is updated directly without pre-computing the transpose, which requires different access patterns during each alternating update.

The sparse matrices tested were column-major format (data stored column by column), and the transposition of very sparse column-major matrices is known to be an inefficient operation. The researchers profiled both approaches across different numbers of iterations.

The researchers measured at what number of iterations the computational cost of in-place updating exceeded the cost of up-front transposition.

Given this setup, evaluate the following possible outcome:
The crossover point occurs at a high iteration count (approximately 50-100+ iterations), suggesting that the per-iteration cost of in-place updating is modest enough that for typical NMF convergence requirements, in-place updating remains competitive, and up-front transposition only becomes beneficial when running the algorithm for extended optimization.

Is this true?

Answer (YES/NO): NO